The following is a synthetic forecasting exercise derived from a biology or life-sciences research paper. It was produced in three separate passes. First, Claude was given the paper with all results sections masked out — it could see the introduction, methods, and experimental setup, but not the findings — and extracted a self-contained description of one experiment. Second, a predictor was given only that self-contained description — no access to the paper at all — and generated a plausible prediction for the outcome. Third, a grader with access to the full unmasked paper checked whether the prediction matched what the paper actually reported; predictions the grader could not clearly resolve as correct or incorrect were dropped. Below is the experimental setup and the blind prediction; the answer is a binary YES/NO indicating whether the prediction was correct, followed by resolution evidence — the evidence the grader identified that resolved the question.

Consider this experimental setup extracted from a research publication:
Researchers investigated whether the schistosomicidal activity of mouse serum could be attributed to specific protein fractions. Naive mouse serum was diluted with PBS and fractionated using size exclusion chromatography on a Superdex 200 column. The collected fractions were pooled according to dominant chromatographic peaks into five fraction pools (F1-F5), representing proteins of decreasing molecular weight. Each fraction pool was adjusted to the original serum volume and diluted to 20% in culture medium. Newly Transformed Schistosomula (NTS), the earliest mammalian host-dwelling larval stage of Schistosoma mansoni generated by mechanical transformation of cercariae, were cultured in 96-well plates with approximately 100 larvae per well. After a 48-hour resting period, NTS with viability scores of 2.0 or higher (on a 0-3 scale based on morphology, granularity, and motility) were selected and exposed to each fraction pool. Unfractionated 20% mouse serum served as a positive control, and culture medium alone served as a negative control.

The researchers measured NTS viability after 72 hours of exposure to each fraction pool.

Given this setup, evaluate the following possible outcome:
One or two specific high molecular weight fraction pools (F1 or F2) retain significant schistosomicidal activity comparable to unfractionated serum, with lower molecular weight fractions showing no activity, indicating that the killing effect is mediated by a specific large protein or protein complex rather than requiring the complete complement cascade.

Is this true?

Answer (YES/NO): YES